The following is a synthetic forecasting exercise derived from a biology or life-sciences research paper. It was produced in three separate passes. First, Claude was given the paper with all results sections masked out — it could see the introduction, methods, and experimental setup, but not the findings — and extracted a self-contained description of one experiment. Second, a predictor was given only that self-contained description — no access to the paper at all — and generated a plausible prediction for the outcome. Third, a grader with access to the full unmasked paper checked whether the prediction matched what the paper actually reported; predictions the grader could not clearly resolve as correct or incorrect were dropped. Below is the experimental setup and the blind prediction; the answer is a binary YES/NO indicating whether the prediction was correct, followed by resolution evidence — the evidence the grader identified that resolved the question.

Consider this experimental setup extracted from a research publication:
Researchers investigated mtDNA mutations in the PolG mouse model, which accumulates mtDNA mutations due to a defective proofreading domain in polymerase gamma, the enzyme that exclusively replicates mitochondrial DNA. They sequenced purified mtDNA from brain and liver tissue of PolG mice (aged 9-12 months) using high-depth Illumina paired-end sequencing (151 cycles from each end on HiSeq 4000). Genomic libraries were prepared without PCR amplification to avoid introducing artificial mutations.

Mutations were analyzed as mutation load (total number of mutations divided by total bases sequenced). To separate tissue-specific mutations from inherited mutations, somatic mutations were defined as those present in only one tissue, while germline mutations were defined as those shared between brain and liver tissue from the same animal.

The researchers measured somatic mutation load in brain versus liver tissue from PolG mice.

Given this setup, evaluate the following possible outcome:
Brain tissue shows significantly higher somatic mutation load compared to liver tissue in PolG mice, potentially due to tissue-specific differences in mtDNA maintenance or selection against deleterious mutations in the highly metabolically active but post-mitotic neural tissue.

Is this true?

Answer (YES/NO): NO